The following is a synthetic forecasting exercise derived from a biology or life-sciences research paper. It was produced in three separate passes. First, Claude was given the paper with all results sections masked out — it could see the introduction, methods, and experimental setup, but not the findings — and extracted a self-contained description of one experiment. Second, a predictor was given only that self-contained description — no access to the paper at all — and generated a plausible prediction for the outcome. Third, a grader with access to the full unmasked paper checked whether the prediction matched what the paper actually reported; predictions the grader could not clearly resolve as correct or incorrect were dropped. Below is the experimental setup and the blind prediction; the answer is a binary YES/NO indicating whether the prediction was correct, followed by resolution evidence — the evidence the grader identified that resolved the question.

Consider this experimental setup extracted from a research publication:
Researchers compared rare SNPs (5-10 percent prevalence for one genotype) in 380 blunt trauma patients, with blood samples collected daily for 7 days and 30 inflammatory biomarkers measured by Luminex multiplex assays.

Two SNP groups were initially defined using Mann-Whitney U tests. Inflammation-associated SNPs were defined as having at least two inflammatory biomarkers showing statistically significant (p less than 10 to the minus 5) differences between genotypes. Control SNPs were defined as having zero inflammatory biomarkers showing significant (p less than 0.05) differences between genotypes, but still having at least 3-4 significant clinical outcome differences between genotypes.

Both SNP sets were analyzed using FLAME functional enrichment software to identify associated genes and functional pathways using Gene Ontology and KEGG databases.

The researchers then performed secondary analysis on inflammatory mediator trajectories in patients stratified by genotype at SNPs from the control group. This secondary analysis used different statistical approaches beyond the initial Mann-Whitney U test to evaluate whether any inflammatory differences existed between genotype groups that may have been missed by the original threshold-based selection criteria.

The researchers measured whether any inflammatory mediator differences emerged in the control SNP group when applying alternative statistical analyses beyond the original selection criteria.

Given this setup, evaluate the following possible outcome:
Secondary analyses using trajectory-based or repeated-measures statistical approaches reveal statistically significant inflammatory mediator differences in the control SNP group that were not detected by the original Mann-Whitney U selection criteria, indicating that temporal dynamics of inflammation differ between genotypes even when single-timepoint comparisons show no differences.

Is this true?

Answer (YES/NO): YES